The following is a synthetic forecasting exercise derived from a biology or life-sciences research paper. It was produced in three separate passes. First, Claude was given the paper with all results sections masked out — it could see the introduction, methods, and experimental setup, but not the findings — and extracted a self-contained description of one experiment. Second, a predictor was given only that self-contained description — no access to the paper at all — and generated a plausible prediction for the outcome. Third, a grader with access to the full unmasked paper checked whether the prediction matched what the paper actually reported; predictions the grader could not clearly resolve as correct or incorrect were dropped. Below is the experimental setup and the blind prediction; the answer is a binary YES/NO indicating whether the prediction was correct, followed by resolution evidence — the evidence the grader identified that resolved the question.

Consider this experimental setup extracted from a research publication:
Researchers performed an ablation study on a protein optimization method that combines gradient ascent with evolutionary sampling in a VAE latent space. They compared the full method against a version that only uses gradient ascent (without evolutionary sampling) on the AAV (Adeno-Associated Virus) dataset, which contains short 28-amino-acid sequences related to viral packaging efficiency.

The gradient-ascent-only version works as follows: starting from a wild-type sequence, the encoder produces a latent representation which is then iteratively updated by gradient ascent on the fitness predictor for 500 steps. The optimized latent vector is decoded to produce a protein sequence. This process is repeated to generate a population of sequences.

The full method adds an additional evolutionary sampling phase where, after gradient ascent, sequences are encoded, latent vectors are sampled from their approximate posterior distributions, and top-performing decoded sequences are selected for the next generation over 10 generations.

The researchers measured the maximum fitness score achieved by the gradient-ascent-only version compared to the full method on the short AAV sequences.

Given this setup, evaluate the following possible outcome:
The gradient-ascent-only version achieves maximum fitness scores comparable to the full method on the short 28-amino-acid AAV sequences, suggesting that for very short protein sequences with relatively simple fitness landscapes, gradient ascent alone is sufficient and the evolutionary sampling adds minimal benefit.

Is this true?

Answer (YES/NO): NO